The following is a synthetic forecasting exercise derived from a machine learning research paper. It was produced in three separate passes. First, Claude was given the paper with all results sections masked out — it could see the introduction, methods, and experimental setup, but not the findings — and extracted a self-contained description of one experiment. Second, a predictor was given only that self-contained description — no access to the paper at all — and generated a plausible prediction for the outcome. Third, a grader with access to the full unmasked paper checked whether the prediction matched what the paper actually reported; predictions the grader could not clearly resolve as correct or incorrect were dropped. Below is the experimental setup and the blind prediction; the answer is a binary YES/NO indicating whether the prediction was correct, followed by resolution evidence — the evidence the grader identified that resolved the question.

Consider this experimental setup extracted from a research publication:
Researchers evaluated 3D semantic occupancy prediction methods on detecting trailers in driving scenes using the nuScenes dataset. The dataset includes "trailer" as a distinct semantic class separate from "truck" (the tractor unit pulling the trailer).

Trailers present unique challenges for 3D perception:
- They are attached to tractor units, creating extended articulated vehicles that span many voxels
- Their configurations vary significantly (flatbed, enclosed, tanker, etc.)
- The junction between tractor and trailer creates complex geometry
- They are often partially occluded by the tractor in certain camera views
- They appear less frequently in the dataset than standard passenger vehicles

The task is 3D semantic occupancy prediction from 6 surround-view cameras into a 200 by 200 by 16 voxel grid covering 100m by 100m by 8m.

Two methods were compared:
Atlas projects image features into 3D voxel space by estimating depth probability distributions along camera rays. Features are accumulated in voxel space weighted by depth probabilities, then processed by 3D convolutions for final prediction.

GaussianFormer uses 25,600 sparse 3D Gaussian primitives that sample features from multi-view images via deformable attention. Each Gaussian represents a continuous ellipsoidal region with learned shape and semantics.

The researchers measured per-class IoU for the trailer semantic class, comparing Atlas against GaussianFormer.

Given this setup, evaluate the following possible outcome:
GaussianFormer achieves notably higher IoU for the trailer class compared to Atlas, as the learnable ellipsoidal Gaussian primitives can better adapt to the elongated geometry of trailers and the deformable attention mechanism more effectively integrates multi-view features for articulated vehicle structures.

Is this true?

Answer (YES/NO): YES